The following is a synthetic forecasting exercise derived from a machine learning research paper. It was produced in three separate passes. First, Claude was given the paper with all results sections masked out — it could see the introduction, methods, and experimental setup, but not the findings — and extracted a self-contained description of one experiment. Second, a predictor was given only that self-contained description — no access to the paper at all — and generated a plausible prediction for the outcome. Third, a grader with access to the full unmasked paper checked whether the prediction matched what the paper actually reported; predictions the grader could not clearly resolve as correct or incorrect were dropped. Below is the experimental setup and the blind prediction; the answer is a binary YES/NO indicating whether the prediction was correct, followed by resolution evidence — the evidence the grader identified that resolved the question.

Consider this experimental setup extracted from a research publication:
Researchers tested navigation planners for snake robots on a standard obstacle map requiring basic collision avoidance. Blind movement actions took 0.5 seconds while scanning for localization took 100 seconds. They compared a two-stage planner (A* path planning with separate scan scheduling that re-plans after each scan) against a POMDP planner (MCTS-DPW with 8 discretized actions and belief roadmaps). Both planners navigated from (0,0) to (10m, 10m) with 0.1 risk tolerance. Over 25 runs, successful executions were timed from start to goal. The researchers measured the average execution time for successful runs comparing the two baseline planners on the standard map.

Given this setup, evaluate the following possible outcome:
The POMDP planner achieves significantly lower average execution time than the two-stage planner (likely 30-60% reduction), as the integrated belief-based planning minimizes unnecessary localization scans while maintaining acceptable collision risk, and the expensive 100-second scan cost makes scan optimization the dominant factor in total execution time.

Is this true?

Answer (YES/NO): NO